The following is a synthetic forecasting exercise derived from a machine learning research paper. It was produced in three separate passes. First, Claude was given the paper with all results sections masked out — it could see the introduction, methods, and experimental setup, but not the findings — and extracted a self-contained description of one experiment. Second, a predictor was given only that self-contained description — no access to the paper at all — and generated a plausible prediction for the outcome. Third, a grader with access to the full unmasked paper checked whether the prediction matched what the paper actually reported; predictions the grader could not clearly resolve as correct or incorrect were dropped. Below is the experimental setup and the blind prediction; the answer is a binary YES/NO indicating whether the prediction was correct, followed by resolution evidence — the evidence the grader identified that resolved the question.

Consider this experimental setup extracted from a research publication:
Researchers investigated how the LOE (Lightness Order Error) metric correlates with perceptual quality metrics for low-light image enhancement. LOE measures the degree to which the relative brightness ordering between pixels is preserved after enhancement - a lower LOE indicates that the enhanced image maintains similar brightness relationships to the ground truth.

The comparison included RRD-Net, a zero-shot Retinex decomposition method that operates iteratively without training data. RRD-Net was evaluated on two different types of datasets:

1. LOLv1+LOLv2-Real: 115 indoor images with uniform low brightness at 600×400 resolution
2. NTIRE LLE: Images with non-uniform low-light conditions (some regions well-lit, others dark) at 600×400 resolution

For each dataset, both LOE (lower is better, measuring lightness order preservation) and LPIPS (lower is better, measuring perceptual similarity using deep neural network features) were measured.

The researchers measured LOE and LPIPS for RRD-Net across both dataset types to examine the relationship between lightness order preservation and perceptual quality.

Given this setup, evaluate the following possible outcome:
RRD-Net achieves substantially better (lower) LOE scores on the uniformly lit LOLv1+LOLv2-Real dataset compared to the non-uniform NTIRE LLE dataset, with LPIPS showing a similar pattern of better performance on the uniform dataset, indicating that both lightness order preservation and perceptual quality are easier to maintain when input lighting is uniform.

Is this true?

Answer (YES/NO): NO